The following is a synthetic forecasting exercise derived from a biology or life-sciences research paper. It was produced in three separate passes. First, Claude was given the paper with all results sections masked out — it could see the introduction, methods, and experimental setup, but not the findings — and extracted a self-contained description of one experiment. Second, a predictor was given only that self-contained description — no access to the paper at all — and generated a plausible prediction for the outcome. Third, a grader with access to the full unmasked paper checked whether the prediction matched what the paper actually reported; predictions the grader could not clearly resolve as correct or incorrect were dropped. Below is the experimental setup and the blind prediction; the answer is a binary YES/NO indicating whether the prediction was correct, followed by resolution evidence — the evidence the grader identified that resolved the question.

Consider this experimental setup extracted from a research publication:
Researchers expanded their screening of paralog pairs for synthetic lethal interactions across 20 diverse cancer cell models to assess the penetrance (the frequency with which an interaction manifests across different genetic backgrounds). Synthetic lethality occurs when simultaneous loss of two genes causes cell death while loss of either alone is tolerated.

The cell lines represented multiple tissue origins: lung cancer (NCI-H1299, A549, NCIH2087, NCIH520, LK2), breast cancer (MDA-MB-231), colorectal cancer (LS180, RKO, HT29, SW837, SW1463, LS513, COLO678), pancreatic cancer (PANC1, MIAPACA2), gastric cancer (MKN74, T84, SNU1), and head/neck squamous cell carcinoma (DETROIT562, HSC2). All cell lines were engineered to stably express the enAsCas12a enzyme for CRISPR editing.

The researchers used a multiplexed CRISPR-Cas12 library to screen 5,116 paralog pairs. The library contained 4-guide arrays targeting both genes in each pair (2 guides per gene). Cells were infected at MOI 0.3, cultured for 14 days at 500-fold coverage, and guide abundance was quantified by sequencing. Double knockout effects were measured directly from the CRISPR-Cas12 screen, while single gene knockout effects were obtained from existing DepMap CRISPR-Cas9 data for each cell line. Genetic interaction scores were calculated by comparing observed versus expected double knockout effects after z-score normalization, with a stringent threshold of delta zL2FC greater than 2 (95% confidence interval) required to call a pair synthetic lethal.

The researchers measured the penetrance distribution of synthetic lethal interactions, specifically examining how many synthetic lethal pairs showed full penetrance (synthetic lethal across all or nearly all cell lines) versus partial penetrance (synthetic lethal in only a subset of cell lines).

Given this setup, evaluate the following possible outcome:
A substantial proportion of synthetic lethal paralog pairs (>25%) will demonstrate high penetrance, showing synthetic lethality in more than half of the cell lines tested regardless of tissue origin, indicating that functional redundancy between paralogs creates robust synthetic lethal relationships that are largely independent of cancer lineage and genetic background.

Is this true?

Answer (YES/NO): NO